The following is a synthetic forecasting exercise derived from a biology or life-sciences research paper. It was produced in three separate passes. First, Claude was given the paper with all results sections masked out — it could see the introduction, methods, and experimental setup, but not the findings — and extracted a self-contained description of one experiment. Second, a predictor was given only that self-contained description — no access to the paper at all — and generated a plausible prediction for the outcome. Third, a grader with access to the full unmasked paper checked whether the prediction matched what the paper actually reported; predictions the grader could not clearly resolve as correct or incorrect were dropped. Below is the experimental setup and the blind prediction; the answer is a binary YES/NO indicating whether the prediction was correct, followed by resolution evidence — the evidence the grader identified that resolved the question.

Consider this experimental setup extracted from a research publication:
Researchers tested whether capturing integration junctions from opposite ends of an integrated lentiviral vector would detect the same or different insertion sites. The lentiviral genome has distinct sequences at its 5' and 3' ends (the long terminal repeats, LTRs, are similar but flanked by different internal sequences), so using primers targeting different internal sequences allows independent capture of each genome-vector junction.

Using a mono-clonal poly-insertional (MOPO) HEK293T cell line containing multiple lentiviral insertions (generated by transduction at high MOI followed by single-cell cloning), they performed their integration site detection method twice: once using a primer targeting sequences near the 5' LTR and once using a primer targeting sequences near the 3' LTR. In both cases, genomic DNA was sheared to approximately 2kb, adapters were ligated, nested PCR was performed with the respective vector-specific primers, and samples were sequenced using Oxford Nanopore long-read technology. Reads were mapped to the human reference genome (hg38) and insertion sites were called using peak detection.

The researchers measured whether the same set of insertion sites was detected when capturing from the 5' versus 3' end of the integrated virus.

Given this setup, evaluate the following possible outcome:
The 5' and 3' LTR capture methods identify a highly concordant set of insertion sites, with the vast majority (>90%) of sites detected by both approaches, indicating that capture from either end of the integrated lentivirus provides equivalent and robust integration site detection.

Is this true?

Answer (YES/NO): NO